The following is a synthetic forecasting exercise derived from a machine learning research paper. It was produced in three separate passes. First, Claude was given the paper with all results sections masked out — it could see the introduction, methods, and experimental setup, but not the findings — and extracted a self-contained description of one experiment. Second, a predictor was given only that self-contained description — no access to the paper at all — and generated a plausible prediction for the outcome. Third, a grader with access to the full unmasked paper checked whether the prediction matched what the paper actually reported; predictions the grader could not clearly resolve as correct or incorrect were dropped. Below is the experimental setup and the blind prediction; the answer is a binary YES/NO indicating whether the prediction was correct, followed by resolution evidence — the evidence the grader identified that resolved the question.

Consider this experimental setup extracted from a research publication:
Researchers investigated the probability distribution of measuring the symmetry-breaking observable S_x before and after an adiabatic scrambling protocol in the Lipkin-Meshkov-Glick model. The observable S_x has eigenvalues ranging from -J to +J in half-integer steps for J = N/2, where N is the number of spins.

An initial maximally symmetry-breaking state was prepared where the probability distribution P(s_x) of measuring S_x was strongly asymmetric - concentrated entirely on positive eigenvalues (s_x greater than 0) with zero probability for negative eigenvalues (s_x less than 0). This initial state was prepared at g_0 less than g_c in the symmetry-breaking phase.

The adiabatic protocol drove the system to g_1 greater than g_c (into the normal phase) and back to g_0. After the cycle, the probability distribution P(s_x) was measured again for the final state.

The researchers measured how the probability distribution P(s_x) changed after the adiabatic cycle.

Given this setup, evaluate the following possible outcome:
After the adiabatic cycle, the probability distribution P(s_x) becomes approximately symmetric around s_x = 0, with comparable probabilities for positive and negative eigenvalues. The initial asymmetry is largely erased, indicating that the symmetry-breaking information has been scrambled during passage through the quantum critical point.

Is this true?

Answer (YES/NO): YES